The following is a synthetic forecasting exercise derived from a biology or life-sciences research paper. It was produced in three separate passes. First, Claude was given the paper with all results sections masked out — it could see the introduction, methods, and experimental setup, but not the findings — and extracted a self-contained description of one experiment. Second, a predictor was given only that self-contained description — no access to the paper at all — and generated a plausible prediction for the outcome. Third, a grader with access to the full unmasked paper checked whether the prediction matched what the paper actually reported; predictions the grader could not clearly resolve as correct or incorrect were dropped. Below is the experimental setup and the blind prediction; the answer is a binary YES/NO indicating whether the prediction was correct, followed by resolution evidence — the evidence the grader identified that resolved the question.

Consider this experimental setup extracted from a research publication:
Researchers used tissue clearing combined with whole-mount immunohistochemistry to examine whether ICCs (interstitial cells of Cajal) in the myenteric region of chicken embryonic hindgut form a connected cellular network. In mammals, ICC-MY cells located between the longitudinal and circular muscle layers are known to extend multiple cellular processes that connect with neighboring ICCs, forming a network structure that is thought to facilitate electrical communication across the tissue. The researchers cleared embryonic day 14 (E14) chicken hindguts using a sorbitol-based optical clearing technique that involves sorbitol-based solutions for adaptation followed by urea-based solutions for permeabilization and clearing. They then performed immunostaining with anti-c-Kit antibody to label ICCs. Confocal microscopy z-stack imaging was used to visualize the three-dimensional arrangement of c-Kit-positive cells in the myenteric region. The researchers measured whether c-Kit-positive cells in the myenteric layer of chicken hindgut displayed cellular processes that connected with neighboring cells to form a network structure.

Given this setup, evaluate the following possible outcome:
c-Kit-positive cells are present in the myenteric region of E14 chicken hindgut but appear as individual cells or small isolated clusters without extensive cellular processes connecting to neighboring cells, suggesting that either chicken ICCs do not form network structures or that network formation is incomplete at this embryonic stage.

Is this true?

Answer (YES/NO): NO